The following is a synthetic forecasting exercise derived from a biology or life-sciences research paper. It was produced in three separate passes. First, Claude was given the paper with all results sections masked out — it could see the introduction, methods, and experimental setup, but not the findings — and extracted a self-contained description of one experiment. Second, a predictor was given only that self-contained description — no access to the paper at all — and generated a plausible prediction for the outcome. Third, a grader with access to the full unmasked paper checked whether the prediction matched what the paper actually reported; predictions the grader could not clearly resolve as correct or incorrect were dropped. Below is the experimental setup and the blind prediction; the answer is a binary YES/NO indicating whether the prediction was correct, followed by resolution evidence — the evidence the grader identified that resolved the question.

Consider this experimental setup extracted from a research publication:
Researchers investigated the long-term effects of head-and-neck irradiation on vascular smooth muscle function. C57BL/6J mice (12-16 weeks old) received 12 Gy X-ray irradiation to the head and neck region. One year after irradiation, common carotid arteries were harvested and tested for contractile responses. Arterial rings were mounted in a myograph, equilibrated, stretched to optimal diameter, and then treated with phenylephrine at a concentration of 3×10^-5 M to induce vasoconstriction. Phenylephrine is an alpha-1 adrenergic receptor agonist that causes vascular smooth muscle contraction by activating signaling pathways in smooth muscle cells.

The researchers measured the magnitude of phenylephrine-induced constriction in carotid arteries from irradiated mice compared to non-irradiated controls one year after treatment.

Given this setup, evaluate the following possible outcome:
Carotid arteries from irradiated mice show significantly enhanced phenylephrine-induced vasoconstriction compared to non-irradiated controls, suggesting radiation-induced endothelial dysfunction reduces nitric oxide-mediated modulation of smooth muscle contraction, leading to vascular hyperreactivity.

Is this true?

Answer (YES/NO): YES